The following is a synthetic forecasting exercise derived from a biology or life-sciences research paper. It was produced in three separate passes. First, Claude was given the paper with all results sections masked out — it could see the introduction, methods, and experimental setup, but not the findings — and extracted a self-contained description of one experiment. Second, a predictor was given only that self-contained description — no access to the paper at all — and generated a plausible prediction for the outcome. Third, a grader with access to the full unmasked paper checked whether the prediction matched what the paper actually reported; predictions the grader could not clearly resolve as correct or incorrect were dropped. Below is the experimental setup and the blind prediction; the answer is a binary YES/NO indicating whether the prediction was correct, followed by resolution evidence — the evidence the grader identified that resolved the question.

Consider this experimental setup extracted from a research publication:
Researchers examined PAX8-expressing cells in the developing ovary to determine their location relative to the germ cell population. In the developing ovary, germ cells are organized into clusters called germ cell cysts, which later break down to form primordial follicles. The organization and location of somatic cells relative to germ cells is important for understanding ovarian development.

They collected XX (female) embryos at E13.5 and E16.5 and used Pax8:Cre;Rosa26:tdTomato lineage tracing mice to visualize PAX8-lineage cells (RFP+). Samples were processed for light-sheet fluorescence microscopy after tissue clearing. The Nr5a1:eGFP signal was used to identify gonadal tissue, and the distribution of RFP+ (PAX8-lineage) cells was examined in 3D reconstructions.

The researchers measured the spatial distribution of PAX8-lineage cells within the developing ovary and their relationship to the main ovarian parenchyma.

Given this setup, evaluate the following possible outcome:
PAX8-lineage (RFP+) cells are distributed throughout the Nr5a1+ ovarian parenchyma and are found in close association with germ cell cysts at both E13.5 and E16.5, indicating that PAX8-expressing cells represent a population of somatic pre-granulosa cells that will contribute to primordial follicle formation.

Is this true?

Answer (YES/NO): NO